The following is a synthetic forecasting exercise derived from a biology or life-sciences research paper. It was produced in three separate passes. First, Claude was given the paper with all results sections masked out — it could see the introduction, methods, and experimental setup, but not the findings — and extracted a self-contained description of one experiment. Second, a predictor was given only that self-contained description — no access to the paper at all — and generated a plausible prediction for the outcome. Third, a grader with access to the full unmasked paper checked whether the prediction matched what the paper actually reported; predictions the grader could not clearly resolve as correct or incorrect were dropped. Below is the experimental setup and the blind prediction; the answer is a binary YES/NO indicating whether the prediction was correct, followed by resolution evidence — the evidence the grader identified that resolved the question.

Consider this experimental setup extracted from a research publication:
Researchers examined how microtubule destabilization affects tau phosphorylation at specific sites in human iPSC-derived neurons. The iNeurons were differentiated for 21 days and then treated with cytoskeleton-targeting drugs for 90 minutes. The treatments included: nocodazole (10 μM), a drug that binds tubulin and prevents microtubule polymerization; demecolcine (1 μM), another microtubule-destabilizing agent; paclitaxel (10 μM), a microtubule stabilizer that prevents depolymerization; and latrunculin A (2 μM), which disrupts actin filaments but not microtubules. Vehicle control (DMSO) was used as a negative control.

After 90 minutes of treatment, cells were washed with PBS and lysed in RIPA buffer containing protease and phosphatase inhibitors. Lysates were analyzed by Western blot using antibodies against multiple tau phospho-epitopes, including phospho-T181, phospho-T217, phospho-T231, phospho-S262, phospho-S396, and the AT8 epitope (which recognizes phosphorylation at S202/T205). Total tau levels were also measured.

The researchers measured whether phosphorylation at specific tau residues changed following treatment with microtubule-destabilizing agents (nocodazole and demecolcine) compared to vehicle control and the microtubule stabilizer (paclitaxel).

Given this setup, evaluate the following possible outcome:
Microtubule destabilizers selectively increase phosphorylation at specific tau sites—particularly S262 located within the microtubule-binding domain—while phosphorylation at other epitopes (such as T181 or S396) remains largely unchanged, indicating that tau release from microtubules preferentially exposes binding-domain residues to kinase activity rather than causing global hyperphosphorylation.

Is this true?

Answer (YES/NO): NO